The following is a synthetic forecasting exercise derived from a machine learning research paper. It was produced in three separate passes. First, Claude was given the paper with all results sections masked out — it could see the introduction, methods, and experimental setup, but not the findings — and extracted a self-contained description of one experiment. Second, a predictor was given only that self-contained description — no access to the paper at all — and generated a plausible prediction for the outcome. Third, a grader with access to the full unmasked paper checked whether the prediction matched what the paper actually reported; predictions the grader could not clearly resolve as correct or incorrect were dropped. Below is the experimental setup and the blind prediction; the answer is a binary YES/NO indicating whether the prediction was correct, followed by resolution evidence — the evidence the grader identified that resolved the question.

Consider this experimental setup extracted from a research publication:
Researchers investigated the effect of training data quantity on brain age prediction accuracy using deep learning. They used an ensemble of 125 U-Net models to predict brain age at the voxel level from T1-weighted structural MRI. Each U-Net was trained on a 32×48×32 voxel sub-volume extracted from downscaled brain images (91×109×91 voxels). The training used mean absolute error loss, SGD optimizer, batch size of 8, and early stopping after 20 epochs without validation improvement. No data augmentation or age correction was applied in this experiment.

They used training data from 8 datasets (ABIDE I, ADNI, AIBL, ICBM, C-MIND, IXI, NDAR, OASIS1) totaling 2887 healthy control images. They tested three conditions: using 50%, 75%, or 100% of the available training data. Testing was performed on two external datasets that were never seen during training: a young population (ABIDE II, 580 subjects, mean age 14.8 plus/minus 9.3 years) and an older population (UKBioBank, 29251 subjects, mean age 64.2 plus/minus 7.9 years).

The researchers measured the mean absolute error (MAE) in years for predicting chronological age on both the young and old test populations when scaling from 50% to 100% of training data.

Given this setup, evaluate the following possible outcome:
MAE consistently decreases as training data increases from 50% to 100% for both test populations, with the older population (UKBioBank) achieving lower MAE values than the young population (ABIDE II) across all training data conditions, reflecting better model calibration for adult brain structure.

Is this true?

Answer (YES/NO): NO